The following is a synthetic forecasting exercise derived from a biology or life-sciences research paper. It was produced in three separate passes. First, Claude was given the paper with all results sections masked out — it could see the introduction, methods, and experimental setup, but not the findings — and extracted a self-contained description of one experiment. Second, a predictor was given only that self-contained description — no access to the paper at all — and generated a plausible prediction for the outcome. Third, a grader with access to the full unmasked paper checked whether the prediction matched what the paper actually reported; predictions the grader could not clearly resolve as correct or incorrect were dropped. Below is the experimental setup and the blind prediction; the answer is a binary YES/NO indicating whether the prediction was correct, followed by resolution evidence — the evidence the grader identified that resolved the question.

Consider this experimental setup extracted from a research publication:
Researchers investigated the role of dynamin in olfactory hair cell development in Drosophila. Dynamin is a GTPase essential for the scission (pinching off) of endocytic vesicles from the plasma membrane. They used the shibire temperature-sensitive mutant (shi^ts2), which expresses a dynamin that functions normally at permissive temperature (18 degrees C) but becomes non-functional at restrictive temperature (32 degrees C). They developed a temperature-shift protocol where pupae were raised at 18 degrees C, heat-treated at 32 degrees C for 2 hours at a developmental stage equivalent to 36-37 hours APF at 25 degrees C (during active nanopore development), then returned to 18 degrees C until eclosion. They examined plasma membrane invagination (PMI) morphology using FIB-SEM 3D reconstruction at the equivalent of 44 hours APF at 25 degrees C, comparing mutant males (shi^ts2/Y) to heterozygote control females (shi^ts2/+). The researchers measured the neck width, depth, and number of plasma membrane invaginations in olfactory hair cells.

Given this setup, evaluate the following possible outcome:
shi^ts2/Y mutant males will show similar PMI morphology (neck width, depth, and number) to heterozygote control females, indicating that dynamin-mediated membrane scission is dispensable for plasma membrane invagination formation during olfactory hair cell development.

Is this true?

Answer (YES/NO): NO